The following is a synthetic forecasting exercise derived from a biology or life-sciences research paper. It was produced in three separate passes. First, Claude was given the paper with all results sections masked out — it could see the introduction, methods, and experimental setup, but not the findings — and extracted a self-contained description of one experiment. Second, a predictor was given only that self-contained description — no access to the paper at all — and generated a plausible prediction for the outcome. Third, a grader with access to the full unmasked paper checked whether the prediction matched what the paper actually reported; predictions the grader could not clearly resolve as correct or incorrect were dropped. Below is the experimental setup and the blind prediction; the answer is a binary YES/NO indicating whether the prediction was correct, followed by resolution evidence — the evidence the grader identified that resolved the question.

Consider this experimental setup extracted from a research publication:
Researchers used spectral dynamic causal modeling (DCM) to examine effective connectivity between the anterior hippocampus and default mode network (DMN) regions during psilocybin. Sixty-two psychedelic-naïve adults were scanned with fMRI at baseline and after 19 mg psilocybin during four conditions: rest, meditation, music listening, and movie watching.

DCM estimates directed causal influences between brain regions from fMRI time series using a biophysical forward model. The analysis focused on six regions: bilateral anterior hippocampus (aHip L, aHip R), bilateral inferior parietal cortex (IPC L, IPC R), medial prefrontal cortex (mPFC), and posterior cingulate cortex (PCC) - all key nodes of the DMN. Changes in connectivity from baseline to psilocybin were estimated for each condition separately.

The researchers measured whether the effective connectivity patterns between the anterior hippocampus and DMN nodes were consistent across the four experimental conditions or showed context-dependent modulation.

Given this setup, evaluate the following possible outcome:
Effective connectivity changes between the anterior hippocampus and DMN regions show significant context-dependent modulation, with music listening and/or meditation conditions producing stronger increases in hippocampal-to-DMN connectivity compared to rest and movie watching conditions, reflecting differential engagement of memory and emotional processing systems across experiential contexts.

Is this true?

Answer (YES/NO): NO